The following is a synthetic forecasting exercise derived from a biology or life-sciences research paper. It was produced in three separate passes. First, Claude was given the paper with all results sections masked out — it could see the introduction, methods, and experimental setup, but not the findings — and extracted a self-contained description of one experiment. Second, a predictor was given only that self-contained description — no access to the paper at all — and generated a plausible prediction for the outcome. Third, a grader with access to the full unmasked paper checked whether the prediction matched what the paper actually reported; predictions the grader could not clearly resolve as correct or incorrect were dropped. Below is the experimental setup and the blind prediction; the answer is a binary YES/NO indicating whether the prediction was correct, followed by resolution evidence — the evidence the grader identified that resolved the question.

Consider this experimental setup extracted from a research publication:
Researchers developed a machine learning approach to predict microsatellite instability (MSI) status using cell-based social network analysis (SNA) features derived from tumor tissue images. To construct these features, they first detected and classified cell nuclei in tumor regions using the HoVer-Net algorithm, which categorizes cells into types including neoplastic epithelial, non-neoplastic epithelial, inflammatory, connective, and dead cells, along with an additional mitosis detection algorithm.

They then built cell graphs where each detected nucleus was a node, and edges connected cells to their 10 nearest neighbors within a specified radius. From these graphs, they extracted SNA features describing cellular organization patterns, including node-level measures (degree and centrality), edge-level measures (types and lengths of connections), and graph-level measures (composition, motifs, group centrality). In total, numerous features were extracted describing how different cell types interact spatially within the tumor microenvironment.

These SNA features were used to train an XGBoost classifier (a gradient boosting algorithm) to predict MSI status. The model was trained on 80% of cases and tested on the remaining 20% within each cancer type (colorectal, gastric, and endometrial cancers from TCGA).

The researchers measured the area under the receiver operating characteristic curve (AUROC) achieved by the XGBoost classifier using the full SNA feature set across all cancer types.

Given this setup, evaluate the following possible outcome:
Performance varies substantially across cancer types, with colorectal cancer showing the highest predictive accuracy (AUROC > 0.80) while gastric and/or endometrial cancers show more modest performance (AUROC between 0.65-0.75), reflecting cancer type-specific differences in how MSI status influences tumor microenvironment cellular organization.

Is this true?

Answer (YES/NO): NO